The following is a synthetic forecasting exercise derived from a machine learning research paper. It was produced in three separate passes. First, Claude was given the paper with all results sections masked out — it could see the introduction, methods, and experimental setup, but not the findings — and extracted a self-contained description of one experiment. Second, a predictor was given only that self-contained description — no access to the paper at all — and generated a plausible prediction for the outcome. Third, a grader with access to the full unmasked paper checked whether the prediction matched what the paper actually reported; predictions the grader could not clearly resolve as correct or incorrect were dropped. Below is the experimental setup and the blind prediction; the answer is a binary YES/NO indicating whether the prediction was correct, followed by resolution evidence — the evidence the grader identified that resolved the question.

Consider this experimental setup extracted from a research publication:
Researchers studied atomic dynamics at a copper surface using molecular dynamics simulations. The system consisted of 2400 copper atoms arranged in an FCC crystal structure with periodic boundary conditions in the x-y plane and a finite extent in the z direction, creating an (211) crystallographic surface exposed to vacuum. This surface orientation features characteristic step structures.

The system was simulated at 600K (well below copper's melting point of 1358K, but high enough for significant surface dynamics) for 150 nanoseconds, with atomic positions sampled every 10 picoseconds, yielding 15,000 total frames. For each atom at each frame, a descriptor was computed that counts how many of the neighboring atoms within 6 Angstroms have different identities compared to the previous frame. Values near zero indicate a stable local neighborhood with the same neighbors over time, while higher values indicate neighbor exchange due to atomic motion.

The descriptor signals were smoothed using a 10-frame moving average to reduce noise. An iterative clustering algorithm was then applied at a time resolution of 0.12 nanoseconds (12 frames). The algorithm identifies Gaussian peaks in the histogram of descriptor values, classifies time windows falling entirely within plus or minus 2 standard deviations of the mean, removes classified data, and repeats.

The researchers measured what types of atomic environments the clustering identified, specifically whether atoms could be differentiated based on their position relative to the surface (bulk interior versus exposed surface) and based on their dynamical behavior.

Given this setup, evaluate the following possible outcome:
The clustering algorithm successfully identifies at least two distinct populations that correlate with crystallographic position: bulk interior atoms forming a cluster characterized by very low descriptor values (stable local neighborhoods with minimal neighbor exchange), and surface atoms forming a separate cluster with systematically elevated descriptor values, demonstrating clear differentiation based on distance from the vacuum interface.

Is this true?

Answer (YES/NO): YES